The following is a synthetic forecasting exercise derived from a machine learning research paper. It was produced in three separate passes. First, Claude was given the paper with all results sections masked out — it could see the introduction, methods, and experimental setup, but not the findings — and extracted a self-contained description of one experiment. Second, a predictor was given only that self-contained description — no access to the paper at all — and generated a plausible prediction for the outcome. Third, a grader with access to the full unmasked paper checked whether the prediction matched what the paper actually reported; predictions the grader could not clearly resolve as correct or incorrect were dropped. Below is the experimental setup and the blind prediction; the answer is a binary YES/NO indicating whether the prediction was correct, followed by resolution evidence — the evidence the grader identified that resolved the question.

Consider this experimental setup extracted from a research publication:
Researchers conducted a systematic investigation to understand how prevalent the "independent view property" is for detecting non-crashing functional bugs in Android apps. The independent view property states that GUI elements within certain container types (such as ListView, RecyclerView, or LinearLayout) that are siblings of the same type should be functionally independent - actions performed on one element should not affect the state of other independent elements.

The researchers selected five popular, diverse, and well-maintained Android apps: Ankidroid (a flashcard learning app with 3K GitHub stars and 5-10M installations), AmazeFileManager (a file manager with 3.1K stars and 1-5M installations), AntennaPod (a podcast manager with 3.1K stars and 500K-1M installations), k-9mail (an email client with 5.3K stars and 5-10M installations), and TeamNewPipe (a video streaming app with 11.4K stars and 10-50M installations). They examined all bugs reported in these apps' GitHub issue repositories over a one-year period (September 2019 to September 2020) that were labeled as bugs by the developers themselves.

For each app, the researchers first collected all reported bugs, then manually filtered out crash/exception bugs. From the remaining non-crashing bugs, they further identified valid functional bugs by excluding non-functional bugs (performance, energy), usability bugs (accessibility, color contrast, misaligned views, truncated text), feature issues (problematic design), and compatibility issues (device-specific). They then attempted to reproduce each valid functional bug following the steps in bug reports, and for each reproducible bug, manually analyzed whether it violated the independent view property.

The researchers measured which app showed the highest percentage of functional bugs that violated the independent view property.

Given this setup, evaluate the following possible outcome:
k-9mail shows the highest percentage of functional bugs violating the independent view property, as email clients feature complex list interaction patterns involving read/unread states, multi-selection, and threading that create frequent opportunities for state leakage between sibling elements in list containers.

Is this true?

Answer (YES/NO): NO